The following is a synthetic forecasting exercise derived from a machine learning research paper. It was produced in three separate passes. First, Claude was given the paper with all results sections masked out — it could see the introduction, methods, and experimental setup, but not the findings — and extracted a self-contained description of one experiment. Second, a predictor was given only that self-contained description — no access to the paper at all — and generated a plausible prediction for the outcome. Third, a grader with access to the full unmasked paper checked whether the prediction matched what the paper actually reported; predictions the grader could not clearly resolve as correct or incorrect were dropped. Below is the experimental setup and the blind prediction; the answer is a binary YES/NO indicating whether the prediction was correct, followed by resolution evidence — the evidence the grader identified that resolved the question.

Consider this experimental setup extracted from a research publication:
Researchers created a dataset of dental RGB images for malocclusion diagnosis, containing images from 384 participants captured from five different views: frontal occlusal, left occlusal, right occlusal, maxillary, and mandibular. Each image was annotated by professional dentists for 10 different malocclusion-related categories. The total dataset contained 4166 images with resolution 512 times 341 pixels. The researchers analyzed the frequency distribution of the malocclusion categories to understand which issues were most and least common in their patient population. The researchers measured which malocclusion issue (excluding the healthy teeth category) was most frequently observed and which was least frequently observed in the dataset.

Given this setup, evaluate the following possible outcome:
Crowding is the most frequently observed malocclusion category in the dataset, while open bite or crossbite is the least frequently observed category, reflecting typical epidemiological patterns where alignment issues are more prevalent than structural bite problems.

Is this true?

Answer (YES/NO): NO